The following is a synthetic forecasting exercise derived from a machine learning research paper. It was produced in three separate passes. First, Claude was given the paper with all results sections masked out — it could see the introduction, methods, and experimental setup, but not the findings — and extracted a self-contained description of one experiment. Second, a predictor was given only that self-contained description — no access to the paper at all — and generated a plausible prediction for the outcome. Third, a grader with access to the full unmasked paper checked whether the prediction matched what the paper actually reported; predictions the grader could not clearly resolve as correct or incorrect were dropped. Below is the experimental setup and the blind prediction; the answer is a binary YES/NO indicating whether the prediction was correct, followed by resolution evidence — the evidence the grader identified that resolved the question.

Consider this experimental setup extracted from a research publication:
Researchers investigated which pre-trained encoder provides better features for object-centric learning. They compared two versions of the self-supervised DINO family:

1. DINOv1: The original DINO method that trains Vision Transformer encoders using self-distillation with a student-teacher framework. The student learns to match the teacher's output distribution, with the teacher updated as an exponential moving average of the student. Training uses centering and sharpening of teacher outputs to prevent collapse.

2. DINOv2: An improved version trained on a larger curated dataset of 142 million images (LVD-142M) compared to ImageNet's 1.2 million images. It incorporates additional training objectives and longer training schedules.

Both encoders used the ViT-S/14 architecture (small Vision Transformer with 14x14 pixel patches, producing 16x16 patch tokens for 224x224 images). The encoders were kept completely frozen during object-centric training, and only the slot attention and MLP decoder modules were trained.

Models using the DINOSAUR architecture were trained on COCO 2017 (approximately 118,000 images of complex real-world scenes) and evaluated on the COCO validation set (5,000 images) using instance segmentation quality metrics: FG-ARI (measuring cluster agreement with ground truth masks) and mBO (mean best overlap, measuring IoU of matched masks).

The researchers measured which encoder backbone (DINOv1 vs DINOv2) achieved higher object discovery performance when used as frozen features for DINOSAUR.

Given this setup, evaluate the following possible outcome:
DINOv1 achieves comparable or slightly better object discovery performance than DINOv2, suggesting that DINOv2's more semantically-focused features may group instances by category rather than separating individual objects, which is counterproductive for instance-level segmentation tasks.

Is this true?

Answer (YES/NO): NO